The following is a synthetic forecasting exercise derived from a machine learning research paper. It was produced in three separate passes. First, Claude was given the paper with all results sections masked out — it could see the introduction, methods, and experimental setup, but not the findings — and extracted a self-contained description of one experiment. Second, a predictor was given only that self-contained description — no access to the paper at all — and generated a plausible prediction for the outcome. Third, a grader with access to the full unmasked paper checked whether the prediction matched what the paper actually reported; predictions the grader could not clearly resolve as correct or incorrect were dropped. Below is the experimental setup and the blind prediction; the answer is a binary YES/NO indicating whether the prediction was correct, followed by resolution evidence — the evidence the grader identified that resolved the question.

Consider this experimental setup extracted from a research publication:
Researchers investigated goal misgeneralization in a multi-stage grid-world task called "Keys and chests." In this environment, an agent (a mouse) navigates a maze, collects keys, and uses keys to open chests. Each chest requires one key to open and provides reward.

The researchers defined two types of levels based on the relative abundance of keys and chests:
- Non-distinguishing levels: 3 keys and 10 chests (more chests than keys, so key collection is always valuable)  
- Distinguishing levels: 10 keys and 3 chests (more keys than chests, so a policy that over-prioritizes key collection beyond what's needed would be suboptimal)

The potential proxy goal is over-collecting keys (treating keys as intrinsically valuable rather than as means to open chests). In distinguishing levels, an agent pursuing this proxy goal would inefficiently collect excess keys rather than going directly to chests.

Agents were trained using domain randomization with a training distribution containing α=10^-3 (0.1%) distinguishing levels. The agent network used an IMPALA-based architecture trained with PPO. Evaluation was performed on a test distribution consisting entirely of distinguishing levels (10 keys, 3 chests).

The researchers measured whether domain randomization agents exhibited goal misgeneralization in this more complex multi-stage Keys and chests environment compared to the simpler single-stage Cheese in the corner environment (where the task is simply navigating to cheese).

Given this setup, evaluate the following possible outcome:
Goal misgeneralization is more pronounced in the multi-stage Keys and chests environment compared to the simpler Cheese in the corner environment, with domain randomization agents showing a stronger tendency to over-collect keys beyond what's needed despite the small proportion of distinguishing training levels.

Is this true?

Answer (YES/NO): NO